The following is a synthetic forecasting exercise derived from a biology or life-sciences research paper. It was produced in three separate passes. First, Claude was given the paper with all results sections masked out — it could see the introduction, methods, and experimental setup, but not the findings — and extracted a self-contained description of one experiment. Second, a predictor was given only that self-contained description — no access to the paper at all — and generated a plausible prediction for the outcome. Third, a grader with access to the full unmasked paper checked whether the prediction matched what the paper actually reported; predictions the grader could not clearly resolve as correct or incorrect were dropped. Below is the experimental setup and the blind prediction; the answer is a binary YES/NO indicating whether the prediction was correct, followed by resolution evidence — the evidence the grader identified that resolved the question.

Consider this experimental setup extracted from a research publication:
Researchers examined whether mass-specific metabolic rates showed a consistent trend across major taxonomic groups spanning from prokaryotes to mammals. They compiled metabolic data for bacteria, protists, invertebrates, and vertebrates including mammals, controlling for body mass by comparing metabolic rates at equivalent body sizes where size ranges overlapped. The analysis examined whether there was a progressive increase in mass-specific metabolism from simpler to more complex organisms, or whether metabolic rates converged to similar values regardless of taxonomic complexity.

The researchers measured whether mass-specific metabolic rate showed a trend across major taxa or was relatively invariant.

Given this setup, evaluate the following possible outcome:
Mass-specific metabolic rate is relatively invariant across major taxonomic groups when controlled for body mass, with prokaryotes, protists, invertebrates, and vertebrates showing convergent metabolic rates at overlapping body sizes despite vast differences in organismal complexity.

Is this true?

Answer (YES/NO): YES